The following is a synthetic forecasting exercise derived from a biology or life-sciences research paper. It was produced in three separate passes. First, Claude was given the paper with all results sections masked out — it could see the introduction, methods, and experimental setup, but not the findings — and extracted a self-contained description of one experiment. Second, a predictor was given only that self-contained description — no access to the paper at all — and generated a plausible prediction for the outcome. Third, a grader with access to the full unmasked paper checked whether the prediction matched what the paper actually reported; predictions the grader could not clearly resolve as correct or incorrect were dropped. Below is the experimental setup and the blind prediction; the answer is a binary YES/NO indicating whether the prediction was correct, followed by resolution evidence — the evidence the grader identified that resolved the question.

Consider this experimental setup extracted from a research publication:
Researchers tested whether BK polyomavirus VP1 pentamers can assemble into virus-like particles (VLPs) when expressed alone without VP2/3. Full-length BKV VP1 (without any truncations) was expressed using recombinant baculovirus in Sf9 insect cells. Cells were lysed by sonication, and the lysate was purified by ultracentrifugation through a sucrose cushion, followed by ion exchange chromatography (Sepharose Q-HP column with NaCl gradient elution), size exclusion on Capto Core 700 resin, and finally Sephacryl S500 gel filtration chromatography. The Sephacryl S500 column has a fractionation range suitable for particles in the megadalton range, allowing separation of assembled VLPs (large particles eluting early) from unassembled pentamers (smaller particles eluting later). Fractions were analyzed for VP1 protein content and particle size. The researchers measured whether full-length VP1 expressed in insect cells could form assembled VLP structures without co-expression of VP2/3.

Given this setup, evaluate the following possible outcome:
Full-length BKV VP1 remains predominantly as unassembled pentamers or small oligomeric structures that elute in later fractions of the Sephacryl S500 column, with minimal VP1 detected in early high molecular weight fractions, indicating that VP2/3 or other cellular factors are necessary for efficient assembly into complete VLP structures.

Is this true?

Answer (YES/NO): NO